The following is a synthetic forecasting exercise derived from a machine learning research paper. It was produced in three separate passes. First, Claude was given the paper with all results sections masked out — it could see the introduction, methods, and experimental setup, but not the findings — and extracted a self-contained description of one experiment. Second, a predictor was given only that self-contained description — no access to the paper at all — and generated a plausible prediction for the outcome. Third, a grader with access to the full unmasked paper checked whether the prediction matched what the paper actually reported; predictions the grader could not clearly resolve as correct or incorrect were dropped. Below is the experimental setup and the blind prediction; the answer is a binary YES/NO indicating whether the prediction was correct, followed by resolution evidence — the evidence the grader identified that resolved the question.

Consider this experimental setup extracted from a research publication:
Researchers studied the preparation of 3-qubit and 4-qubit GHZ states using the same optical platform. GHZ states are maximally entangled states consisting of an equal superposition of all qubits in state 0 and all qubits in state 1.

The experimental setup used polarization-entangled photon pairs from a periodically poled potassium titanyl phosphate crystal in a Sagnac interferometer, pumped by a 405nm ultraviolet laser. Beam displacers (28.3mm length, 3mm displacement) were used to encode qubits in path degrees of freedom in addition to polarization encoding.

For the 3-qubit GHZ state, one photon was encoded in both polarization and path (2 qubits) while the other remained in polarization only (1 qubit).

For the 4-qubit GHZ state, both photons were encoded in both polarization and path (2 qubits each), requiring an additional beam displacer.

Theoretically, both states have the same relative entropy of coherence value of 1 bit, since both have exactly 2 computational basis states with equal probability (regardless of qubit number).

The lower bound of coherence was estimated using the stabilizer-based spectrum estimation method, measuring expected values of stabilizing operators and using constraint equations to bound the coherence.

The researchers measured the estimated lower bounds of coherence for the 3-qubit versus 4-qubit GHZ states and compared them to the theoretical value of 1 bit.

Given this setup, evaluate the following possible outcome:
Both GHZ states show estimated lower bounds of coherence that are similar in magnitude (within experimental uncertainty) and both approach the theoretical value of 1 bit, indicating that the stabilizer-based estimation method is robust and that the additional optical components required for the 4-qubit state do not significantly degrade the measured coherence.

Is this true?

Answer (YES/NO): NO